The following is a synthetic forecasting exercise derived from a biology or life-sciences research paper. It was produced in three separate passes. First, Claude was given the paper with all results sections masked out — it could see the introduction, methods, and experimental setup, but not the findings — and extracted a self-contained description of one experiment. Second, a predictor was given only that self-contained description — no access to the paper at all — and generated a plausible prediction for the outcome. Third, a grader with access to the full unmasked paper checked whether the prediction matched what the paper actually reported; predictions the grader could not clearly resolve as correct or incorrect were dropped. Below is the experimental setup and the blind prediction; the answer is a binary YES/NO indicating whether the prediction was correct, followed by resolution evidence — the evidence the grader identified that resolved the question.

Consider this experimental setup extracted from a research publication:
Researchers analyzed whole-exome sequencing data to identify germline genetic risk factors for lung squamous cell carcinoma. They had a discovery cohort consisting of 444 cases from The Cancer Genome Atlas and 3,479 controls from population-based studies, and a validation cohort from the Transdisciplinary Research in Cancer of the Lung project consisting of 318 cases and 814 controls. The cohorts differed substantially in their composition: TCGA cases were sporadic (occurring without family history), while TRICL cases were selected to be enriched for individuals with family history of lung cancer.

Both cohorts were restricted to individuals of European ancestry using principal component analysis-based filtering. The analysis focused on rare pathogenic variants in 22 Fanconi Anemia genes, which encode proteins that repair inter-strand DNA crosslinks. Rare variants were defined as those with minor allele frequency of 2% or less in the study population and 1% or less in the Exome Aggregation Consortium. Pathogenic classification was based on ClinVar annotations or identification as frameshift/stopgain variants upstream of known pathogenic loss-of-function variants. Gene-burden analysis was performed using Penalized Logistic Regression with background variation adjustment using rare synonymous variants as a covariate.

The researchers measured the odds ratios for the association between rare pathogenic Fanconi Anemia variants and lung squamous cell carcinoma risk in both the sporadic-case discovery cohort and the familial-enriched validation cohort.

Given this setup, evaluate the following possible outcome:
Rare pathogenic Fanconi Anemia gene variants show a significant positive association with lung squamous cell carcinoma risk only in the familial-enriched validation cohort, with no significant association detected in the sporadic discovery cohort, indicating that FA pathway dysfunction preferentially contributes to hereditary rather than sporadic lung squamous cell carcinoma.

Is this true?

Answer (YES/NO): NO